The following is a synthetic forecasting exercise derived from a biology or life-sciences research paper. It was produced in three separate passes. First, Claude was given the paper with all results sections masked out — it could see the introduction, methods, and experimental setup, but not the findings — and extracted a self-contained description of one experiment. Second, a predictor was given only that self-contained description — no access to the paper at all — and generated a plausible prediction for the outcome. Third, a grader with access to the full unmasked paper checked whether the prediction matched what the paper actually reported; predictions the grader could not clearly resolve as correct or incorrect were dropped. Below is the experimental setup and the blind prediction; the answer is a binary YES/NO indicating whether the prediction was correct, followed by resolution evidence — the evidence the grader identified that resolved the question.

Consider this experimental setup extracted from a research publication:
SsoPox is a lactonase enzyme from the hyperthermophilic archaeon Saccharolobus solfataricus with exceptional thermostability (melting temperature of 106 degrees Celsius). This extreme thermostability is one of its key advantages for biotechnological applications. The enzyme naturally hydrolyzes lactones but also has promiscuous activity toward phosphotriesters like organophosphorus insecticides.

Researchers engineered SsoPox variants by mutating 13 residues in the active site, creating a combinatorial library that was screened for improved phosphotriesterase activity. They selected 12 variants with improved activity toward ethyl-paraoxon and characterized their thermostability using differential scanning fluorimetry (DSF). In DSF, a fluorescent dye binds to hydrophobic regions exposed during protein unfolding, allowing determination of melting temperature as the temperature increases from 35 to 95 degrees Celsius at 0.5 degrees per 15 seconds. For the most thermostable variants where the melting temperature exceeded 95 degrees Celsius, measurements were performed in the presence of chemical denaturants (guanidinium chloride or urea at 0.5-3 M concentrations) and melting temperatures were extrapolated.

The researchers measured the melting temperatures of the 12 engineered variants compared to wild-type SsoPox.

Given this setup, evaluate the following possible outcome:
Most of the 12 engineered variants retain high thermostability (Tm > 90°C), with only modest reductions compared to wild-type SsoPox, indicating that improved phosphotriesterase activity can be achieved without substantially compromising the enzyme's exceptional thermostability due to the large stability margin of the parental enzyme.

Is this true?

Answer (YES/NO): NO